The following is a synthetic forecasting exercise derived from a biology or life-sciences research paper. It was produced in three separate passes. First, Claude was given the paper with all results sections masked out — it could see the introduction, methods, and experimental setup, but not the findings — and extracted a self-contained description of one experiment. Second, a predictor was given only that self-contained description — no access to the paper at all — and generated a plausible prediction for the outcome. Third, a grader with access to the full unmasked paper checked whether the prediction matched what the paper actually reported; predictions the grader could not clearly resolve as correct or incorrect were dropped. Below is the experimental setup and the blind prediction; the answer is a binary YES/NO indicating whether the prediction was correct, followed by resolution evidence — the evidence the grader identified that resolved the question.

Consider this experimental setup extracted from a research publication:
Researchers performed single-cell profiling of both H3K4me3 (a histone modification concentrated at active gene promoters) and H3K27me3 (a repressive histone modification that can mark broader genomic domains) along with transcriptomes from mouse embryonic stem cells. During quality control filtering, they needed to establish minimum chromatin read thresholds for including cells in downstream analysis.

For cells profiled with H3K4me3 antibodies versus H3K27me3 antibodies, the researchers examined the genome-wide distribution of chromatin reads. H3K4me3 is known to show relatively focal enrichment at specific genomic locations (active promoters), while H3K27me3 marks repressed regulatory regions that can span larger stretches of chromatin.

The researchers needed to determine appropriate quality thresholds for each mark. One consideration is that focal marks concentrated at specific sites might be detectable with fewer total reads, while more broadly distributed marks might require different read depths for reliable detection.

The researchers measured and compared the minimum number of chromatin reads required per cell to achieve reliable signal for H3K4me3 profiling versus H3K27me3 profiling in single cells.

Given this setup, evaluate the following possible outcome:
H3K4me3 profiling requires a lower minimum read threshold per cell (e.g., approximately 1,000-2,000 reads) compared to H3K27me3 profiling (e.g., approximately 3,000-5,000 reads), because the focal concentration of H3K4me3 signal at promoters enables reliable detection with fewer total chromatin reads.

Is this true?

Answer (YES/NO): NO